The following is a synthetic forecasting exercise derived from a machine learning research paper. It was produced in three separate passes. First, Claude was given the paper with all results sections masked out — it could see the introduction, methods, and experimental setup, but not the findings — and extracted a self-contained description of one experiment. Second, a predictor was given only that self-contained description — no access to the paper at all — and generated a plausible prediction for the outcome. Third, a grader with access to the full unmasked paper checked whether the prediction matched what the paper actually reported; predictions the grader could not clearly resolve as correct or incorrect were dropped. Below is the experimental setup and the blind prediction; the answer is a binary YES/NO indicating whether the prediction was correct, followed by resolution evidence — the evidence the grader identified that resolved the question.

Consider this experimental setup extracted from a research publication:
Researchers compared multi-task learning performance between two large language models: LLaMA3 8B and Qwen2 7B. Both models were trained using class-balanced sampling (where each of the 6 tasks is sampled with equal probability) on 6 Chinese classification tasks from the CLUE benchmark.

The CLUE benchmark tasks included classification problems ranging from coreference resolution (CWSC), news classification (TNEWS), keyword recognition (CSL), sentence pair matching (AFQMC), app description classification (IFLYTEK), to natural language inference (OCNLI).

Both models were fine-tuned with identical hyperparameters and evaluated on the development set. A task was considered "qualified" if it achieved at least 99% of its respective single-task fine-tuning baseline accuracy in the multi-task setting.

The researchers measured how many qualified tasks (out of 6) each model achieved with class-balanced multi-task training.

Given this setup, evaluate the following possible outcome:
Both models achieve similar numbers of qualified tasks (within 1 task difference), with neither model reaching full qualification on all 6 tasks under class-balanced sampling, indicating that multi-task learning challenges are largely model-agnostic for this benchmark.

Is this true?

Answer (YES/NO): YES